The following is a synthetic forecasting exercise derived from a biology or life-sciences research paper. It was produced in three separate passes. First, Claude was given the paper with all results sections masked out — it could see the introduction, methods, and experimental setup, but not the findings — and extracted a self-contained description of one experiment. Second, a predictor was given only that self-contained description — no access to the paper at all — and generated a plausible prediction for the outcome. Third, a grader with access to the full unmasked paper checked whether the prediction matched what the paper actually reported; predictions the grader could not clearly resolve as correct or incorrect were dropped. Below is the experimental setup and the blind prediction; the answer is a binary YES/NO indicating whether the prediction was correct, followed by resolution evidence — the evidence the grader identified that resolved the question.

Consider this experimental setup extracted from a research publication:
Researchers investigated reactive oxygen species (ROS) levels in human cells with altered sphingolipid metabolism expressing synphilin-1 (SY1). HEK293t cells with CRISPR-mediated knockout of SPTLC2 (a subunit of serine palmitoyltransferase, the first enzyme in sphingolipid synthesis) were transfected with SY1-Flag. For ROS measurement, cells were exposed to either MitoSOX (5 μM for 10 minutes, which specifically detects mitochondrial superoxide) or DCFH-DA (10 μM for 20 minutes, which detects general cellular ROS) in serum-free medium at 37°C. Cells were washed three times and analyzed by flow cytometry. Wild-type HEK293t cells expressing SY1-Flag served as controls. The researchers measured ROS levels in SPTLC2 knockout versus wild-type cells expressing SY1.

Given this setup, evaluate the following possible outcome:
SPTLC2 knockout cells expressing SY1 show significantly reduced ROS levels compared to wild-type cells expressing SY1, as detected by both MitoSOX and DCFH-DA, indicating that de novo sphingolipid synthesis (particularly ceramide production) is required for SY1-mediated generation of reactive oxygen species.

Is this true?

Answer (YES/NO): NO